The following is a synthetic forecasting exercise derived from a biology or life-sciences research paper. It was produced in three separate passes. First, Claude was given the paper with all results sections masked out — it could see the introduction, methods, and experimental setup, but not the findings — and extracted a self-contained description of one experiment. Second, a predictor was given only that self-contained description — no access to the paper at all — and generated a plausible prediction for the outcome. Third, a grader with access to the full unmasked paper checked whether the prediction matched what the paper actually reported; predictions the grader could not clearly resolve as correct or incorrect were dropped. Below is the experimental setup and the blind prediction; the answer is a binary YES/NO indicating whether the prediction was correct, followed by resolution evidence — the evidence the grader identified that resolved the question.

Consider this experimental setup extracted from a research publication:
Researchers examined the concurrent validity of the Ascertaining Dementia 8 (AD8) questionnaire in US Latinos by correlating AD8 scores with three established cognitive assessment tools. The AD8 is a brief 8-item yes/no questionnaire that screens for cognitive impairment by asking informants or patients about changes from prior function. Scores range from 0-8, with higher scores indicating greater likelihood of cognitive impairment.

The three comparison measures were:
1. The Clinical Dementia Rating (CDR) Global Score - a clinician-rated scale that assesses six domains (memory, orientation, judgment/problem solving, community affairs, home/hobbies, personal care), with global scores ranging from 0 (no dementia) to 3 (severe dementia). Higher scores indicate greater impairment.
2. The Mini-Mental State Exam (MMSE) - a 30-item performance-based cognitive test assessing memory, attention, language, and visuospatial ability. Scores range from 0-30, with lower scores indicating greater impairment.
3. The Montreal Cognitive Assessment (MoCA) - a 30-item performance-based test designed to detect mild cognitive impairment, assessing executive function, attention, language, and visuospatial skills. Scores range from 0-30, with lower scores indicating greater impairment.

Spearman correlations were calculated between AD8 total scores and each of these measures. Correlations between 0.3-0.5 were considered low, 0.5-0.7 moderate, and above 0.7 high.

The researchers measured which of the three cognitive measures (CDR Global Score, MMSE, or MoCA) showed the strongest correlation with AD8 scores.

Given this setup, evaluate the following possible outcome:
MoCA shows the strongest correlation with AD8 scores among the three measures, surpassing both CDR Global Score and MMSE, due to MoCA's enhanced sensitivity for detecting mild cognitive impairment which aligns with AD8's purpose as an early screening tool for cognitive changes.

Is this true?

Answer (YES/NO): NO